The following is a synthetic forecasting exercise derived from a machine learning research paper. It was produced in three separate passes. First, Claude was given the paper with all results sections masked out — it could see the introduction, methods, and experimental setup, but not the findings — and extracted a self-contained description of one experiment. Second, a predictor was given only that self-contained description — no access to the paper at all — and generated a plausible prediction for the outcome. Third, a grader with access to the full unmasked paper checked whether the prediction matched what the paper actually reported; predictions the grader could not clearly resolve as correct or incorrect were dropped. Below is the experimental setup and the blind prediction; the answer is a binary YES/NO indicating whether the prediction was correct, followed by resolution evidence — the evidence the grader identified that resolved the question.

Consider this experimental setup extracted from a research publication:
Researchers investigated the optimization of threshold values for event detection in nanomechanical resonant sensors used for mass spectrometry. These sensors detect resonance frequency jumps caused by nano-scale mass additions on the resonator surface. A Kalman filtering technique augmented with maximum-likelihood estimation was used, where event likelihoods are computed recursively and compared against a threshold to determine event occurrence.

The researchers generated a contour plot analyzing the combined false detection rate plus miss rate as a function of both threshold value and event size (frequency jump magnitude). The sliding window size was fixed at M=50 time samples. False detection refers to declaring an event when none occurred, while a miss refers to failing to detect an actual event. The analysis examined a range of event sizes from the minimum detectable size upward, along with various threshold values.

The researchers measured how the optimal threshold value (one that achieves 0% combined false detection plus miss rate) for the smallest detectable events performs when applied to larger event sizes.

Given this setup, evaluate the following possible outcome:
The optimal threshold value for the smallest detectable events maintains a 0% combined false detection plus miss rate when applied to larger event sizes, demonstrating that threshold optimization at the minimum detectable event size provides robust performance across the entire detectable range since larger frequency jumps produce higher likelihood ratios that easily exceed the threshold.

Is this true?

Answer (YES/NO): YES